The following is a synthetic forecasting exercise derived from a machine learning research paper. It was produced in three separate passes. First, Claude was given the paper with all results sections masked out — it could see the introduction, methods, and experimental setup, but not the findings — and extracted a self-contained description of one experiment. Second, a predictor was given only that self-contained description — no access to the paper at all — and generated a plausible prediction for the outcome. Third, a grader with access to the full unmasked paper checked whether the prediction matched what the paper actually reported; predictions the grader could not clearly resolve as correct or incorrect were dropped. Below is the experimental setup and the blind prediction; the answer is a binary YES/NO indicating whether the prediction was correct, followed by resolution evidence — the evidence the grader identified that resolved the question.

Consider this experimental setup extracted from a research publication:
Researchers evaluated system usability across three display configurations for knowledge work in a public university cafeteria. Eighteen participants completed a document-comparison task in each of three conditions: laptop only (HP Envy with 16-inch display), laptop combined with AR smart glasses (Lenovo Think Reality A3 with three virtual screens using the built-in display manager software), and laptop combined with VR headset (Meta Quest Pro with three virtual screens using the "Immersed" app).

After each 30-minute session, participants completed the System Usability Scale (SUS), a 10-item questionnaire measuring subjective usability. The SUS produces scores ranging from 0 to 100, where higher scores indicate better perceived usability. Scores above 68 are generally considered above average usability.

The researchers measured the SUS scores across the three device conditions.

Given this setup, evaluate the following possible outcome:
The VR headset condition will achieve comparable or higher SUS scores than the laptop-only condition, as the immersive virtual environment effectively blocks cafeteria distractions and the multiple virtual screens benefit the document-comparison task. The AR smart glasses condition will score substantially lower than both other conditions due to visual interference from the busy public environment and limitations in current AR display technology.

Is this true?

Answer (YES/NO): NO